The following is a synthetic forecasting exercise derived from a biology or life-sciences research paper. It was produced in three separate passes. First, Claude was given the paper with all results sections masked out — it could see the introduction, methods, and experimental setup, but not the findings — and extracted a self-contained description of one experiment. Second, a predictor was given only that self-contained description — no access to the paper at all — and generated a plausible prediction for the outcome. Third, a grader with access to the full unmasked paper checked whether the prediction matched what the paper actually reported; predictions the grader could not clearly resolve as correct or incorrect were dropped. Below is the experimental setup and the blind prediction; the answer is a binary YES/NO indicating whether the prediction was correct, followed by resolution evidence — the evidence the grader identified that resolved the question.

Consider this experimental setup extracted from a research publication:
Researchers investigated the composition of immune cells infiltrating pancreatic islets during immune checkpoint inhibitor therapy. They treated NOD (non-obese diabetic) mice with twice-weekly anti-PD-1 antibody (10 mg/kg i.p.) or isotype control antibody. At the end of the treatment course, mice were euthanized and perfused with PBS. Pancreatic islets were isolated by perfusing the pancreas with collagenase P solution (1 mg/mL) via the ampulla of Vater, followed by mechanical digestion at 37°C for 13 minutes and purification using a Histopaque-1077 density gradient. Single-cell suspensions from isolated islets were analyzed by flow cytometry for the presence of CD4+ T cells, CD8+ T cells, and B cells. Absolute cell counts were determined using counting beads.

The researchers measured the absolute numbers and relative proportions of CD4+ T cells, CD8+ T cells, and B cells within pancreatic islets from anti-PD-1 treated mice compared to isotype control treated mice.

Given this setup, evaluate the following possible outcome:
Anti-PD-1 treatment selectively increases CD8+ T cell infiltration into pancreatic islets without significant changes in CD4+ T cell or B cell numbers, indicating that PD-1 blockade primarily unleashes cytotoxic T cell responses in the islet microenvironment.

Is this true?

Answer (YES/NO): NO